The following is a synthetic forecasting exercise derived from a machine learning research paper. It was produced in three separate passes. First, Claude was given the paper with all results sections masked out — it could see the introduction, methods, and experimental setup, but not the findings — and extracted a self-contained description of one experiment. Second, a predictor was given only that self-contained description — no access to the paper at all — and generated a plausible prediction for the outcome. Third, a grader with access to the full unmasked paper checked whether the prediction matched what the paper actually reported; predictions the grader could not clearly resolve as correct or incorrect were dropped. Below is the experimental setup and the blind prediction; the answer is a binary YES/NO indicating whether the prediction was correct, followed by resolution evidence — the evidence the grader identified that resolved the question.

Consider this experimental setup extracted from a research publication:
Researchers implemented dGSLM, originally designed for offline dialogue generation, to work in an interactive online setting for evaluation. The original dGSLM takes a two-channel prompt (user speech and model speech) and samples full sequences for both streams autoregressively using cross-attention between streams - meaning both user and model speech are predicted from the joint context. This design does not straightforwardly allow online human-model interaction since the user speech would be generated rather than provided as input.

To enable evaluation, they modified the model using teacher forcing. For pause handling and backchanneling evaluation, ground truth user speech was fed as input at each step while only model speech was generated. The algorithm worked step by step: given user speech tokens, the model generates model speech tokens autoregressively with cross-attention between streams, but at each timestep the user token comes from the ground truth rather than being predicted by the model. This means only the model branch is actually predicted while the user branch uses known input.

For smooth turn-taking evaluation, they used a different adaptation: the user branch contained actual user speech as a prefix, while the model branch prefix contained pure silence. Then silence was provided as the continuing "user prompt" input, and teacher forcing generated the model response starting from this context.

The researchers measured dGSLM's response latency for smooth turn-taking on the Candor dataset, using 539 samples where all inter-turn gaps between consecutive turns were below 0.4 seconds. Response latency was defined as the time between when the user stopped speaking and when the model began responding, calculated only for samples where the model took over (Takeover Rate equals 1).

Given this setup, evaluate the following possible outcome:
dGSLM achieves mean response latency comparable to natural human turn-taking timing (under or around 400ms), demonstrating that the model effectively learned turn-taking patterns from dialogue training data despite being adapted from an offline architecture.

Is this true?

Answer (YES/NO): NO